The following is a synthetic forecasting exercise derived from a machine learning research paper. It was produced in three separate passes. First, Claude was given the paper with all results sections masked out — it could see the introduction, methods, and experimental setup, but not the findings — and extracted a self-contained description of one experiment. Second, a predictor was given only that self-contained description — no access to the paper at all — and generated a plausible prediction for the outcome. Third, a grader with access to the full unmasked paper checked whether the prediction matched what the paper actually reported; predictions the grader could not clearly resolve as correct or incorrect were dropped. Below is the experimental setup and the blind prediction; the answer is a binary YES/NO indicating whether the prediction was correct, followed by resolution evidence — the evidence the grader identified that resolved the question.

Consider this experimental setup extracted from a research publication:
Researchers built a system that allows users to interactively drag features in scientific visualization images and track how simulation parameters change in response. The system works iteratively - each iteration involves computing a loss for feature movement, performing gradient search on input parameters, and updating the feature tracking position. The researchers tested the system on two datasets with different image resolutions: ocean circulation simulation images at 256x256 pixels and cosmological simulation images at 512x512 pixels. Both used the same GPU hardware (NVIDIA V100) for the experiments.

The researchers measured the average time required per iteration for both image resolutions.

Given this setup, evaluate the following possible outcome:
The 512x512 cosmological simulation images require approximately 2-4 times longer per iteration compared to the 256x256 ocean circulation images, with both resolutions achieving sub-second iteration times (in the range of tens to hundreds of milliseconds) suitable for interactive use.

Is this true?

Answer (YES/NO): YES